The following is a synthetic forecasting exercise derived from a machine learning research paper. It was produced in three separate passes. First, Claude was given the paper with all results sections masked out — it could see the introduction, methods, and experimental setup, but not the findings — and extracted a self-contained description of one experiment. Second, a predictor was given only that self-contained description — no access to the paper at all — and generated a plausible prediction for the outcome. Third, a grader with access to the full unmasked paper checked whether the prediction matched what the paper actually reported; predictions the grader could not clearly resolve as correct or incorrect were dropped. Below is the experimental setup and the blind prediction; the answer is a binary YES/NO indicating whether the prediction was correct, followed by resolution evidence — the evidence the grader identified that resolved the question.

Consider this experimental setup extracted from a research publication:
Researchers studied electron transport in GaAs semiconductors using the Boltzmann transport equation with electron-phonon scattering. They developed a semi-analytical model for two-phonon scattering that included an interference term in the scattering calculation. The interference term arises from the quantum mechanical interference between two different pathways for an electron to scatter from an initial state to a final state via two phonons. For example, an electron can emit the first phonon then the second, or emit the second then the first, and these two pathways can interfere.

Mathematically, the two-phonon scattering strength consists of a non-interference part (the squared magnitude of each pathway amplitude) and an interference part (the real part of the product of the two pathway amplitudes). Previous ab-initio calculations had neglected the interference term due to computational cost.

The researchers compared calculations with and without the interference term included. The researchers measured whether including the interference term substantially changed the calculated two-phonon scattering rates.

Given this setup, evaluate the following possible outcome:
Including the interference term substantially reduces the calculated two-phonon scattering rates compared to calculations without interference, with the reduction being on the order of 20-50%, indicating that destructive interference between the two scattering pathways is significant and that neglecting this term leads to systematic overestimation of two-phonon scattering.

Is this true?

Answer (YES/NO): NO